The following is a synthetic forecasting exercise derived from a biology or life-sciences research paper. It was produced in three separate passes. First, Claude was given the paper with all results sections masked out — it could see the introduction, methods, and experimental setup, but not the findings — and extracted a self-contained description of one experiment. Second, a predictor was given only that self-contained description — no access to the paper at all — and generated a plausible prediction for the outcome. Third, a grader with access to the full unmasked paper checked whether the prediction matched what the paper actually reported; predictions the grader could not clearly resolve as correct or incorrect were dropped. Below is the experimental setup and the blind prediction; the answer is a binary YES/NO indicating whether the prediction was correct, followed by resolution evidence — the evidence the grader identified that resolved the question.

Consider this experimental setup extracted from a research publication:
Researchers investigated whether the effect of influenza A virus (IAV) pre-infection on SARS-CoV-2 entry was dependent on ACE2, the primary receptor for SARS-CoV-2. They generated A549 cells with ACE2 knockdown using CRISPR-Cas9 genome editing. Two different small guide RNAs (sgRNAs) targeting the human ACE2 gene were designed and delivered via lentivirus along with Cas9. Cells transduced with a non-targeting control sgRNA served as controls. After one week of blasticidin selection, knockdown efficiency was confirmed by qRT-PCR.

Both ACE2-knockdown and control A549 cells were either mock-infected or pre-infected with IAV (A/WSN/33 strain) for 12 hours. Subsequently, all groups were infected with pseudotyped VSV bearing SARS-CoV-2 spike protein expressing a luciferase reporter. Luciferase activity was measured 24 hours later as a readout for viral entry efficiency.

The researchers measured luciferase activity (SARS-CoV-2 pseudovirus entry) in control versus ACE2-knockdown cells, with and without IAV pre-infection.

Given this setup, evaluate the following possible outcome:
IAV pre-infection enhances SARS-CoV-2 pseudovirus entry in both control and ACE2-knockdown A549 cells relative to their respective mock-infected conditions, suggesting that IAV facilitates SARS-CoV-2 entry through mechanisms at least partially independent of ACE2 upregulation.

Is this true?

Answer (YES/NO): NO